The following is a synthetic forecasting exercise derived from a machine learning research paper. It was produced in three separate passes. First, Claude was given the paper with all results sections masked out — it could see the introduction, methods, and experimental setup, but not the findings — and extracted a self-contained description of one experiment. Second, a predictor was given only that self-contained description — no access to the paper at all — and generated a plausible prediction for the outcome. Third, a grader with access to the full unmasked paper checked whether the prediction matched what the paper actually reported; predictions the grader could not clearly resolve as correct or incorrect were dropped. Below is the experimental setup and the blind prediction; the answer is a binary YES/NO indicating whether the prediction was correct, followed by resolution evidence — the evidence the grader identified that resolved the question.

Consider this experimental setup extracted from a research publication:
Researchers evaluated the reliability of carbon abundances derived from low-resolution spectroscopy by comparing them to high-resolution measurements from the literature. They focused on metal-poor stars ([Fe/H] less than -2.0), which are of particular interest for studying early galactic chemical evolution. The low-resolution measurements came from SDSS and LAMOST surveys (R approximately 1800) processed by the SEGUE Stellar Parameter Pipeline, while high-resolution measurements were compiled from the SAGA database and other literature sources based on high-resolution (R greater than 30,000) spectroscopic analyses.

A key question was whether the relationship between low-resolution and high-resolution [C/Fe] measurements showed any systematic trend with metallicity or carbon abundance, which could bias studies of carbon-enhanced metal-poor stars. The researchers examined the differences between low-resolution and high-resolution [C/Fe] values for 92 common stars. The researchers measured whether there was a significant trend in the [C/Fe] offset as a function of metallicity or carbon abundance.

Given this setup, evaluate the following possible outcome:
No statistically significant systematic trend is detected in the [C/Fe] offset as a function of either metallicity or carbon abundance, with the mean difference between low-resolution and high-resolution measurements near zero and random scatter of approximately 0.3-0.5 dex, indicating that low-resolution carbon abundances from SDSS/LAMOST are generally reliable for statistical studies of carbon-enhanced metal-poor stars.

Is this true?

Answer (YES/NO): YES